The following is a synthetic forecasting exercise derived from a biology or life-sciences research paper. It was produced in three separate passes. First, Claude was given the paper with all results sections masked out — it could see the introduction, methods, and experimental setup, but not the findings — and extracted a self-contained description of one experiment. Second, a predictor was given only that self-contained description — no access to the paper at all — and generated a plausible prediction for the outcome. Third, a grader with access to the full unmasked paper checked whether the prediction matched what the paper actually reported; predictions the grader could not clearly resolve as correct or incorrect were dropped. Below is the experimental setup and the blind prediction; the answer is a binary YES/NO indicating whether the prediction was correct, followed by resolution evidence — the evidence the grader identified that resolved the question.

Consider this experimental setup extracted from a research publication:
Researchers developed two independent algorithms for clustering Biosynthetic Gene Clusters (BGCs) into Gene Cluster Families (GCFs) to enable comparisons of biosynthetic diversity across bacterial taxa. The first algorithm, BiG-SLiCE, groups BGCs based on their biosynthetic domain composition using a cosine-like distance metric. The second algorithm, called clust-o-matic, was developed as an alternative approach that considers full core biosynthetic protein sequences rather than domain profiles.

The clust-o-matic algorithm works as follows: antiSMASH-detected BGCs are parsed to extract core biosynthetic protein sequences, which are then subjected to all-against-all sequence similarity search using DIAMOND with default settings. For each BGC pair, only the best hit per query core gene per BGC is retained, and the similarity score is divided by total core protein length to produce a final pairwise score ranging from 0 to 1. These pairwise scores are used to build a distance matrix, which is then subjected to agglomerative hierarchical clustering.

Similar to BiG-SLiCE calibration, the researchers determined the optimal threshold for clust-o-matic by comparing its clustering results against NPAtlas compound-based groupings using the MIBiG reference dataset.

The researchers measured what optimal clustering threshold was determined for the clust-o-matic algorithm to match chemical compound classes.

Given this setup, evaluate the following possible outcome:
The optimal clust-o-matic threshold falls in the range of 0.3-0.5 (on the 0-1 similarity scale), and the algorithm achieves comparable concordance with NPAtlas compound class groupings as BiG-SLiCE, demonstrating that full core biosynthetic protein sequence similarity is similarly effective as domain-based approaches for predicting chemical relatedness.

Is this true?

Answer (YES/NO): YES